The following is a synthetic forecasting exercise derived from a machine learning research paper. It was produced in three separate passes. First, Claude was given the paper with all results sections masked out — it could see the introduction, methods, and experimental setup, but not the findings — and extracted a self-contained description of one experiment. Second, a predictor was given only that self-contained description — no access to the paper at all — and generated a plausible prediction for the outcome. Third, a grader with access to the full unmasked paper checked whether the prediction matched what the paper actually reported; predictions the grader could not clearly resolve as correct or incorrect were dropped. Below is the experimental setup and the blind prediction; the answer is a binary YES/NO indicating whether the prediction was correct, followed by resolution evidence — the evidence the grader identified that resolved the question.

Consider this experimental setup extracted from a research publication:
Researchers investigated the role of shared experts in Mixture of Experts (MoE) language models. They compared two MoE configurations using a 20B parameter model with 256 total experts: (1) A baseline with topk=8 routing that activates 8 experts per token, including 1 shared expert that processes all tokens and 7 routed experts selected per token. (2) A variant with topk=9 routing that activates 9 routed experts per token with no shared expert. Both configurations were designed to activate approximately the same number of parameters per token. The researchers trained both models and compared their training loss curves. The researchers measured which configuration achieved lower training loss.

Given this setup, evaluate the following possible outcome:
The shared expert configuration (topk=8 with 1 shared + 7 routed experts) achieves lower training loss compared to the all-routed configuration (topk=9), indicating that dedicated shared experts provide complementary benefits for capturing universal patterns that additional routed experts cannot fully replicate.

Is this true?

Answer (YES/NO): YES